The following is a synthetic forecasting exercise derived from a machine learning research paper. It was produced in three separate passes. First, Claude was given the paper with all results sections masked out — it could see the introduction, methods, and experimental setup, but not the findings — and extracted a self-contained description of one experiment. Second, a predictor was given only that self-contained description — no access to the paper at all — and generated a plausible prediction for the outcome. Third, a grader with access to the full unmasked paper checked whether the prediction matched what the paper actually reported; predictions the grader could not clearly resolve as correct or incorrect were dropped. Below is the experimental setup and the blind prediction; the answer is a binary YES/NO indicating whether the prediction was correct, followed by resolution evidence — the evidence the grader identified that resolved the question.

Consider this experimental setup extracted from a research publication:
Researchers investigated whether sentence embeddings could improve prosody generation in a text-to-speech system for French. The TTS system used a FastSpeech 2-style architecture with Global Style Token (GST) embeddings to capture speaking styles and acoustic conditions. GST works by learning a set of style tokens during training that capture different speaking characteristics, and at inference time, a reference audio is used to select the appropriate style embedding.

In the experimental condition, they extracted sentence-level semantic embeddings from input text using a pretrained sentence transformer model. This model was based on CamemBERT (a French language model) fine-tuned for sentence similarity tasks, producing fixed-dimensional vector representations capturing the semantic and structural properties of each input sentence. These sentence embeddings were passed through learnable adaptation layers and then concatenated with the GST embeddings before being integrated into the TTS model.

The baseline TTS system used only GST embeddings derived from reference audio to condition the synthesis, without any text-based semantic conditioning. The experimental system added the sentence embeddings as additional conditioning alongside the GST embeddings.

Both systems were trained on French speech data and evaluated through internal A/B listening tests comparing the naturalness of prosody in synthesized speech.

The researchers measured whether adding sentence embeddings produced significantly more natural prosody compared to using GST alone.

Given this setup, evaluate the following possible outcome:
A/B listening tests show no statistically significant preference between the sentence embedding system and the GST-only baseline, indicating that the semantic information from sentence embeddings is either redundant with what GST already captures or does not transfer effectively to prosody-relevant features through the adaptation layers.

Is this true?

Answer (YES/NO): YES